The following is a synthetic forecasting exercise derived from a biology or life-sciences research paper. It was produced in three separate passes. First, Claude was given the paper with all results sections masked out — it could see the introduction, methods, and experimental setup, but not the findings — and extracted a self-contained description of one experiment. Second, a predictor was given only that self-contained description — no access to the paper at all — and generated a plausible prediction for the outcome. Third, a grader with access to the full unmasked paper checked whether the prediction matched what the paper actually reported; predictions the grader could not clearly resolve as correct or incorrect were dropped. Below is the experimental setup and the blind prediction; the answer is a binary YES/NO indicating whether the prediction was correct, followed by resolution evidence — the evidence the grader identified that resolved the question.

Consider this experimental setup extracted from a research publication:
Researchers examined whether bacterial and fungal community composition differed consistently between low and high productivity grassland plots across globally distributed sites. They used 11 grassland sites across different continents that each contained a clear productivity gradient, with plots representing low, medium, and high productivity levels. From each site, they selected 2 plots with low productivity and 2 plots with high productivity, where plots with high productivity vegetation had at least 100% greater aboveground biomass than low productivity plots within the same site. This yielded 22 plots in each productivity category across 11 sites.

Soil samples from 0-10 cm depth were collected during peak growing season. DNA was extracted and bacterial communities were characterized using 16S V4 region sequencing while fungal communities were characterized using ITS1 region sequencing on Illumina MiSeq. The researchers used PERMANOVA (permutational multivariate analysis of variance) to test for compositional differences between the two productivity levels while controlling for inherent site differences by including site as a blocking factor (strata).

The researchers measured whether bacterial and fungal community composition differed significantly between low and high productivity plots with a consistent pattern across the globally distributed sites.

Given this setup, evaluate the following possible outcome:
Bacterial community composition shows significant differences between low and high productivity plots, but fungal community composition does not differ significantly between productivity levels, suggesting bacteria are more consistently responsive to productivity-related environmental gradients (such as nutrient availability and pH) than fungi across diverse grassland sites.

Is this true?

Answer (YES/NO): NO